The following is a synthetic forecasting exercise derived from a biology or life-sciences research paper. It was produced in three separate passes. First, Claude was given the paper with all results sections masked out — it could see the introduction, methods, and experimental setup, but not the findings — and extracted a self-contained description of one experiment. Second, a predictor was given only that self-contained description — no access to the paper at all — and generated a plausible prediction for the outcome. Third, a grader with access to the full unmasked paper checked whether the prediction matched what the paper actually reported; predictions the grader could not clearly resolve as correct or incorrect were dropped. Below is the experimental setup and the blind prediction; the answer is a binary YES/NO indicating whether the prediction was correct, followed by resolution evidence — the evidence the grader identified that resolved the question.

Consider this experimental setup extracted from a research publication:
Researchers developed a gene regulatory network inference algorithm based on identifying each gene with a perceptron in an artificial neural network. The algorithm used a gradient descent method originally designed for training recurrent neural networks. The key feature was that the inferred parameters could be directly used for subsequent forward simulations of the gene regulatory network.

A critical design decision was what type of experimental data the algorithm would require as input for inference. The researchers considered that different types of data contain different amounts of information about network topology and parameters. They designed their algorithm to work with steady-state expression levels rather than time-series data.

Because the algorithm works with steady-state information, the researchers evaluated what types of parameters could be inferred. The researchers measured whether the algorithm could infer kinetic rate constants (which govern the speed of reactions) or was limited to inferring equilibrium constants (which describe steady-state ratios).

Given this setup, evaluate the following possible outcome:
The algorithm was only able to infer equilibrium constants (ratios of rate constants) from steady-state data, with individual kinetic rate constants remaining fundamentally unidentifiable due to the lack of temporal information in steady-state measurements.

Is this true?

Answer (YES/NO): YES